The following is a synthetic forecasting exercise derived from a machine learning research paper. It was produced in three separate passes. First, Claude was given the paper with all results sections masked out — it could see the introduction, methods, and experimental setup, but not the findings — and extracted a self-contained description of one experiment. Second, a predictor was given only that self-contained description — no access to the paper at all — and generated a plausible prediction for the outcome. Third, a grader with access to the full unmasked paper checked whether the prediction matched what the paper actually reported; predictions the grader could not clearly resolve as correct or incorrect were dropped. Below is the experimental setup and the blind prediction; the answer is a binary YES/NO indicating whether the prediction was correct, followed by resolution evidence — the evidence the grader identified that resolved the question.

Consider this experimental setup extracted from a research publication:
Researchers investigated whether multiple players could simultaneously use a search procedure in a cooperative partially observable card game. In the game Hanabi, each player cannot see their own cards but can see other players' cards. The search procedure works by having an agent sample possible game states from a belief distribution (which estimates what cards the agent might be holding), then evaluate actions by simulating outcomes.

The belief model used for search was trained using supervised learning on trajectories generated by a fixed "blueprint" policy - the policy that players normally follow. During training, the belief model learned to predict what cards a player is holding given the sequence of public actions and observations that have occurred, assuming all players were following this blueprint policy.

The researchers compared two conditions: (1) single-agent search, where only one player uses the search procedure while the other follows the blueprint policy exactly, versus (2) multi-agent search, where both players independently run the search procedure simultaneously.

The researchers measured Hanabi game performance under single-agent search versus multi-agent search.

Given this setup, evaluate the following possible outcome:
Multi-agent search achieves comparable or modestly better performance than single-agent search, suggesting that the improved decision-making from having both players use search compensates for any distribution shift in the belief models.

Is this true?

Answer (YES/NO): NO